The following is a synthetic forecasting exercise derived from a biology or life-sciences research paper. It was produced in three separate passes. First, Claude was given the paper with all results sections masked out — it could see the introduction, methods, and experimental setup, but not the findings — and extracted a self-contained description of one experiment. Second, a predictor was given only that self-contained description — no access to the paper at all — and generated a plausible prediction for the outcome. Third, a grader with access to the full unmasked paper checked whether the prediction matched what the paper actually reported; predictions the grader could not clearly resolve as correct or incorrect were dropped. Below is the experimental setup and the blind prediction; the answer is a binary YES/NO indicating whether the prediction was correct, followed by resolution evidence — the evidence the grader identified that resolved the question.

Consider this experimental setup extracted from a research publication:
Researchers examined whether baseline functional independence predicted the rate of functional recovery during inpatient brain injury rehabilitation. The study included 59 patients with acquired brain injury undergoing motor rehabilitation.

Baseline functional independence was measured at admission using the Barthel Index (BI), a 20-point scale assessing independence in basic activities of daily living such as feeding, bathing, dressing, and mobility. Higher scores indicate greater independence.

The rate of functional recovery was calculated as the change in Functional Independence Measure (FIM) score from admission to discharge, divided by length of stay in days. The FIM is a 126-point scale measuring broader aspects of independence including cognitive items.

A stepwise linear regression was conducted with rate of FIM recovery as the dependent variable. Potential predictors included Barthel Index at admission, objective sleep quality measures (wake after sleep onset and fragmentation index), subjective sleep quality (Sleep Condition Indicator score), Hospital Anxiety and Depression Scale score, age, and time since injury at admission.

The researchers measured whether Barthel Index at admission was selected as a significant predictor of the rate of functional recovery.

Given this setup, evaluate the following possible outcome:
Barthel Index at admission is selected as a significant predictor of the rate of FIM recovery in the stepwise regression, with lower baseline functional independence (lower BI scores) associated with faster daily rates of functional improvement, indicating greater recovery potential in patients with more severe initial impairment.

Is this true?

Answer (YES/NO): NO